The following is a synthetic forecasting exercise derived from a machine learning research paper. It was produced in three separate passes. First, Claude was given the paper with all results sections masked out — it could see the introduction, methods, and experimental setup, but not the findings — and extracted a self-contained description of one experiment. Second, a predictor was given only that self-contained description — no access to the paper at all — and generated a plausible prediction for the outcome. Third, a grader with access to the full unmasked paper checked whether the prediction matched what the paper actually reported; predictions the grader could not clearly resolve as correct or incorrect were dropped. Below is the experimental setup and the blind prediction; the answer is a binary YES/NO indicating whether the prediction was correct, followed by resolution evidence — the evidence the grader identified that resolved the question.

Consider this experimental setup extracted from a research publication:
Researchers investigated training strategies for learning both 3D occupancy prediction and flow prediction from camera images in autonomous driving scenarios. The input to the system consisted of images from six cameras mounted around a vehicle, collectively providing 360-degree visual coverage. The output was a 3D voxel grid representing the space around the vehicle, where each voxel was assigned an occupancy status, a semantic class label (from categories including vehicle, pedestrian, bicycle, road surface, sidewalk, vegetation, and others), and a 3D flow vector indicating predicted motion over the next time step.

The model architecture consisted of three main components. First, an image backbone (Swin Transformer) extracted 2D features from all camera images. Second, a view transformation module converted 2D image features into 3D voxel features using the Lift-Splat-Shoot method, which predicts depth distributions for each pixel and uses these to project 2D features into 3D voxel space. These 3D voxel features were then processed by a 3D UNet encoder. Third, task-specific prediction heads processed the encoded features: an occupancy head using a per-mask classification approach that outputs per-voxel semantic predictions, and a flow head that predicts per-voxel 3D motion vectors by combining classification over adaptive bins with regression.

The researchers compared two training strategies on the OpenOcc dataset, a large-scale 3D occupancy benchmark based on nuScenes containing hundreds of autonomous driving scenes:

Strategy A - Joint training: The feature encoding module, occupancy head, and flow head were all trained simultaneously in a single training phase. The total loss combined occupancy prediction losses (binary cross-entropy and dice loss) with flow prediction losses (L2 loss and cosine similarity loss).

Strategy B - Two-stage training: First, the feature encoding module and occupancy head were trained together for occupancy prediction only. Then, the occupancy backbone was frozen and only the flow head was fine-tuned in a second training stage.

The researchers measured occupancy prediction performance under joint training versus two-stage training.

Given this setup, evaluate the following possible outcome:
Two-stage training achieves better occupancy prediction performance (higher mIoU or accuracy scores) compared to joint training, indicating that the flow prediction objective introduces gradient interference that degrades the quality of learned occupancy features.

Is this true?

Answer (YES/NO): YES